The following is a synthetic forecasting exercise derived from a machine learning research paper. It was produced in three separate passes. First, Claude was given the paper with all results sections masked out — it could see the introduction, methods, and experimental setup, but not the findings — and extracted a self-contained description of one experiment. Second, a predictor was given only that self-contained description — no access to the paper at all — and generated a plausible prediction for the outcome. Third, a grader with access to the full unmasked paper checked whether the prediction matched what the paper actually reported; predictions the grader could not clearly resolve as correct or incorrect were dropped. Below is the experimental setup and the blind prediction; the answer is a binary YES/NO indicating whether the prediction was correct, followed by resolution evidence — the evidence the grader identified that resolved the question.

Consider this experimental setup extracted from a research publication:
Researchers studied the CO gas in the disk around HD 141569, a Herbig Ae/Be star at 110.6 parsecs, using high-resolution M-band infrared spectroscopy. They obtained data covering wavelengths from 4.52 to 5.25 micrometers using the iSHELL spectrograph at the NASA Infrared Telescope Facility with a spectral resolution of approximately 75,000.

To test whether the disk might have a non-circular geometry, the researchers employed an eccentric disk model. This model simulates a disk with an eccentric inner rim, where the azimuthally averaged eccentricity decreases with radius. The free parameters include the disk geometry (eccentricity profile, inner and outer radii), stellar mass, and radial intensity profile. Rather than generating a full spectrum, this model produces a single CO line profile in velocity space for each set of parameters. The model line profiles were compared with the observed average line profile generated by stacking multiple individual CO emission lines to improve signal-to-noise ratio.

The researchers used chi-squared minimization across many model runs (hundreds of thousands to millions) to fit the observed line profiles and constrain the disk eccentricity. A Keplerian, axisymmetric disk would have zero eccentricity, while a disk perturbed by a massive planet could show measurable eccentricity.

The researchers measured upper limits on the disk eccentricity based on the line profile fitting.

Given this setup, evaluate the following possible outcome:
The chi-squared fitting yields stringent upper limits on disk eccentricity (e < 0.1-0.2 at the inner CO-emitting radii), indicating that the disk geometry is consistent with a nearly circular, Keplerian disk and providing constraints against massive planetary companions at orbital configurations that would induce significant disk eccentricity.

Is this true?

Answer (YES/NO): NO